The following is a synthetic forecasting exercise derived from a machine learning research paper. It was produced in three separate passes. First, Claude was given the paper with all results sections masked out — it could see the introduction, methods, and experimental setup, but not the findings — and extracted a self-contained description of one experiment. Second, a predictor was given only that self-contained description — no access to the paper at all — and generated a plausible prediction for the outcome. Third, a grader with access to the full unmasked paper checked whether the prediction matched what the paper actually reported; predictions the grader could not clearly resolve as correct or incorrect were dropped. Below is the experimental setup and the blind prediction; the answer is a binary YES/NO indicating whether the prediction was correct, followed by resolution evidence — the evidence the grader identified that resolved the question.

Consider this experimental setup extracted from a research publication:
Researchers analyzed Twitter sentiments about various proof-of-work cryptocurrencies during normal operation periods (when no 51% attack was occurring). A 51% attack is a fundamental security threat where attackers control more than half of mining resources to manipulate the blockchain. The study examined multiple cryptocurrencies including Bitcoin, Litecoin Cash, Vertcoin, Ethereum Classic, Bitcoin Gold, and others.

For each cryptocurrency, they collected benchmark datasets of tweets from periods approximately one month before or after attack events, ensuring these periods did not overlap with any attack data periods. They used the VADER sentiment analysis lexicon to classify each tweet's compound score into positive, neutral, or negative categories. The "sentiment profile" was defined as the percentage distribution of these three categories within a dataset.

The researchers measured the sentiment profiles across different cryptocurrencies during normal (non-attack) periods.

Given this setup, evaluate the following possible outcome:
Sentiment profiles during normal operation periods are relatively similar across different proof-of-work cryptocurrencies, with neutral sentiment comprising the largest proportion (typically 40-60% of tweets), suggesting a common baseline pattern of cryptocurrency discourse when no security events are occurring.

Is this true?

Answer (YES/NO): NO